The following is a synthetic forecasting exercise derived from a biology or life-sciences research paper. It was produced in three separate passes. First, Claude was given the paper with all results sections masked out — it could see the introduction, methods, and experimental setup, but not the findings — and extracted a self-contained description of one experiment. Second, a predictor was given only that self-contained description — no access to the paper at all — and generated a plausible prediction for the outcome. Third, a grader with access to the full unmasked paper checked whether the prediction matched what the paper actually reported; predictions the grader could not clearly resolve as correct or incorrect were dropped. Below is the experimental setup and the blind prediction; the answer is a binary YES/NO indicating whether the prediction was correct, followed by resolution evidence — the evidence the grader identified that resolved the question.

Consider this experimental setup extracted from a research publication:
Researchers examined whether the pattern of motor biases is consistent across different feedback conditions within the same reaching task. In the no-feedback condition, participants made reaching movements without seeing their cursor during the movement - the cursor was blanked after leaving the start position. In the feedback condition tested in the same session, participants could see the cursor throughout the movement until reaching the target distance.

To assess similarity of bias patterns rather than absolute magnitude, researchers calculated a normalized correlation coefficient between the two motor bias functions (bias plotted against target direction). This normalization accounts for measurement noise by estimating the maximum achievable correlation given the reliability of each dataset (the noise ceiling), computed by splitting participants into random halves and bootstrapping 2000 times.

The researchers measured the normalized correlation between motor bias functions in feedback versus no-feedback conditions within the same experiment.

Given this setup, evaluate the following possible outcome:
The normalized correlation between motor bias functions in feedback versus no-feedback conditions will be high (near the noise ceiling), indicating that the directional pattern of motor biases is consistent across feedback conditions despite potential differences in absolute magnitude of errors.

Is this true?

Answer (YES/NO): YES